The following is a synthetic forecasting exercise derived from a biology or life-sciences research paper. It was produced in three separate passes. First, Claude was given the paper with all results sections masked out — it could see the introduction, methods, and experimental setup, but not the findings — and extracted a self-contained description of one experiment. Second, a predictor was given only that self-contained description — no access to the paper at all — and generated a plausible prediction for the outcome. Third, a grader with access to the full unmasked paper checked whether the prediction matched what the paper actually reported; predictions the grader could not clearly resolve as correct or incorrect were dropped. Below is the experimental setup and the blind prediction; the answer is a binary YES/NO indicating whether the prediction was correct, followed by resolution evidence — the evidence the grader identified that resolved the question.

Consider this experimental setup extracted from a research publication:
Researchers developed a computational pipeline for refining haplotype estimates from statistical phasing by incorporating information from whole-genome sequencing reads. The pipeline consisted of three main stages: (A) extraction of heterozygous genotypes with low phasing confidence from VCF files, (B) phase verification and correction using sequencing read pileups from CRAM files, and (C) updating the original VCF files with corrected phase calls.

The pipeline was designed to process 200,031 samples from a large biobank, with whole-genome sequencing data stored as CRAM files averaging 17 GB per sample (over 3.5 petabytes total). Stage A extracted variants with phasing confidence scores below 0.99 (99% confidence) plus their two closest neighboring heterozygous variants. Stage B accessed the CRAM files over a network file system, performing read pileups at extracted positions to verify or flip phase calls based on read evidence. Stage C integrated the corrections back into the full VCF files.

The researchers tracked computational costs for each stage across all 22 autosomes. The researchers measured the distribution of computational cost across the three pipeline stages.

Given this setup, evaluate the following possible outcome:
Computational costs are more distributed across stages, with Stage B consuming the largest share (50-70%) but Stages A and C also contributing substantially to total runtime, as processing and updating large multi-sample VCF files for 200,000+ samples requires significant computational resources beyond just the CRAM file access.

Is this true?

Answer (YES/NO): YES